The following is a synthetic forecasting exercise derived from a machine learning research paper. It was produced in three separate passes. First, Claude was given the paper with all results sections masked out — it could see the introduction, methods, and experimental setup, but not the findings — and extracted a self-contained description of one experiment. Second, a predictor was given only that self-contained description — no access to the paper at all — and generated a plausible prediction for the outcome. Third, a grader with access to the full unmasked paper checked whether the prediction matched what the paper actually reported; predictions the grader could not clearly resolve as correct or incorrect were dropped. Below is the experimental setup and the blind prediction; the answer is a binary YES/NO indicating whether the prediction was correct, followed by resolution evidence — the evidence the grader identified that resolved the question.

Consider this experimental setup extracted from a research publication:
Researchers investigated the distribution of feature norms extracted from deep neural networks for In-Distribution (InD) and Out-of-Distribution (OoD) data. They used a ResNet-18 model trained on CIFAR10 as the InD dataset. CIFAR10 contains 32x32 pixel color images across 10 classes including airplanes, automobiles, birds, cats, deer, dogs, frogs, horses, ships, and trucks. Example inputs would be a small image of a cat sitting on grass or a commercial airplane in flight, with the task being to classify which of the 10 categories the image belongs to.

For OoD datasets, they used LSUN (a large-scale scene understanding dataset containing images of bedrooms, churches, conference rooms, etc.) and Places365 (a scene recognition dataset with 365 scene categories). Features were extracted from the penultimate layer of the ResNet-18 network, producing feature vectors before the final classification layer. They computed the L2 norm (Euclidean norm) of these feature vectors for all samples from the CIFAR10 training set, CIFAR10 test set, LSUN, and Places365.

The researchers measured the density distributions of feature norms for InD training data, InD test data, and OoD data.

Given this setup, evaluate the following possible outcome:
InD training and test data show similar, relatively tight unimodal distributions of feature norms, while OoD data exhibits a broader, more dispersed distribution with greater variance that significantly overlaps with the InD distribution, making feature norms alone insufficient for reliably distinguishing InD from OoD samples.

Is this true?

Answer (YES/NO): NO